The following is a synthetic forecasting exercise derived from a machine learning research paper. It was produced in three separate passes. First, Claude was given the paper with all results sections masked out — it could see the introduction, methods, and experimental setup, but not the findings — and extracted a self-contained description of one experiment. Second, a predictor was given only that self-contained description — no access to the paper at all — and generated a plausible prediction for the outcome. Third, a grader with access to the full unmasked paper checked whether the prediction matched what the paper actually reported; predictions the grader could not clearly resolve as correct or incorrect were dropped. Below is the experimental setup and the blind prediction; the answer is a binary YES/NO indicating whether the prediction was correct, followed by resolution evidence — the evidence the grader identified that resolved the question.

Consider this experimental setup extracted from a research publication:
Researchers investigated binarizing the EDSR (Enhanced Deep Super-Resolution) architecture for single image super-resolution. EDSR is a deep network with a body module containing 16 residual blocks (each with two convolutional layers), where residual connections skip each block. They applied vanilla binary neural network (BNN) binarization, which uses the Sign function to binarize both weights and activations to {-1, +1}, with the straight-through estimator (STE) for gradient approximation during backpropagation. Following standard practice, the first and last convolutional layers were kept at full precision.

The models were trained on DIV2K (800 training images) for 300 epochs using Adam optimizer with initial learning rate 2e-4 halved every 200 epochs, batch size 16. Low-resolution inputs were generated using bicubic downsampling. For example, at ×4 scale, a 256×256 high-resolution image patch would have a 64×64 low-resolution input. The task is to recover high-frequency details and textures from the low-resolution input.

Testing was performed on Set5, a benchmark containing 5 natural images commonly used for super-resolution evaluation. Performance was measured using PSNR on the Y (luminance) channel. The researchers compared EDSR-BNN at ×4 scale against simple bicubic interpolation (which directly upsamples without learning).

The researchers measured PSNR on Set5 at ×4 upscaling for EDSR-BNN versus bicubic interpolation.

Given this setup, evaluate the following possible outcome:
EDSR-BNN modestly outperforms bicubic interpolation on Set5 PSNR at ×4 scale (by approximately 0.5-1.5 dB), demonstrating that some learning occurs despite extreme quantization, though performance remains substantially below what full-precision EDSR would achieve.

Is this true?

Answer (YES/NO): NO